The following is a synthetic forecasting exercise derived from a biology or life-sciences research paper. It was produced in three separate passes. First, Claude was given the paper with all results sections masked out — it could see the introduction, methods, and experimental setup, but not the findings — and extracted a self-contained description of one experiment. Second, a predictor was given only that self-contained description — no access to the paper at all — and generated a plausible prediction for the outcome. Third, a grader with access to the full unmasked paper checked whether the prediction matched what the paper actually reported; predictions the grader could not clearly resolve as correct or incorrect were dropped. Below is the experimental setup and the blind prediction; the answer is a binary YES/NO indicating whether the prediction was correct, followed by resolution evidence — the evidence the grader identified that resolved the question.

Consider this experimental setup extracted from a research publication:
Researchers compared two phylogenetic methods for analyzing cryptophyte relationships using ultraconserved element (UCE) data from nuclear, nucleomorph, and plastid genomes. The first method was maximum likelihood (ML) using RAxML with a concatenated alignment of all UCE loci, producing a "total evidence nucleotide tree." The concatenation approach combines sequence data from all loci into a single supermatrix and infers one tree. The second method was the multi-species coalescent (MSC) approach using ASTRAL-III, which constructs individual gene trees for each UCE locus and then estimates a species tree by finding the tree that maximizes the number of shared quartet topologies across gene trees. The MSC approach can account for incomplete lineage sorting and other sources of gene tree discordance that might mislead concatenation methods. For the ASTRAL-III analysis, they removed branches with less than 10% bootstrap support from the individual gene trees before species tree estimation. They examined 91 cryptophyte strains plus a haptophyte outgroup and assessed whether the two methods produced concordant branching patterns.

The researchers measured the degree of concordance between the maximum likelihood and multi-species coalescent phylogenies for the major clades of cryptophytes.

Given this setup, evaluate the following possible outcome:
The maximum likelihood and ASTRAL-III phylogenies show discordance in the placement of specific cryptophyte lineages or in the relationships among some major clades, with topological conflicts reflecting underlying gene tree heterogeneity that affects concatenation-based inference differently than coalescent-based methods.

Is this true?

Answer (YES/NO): YES